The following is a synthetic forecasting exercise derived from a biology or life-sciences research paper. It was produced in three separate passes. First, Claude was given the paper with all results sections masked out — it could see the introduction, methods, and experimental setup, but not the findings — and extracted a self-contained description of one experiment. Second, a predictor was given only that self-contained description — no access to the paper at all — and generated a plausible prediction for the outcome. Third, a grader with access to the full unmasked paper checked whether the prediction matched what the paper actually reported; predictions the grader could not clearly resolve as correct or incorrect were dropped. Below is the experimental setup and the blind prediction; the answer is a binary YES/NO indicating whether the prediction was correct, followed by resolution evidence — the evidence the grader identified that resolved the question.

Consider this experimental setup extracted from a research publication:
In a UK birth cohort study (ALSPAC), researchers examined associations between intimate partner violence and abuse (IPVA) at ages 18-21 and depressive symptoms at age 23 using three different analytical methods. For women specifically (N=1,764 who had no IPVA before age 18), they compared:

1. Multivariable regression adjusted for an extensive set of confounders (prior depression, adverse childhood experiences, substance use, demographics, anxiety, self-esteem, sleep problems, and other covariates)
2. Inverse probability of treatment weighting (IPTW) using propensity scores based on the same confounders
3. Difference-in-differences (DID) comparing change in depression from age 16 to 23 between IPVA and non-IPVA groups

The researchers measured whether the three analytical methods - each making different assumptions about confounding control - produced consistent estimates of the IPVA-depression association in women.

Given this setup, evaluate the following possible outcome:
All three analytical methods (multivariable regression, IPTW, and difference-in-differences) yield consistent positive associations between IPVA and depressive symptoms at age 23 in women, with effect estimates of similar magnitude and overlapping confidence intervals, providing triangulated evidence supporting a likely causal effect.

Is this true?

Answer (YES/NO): NO